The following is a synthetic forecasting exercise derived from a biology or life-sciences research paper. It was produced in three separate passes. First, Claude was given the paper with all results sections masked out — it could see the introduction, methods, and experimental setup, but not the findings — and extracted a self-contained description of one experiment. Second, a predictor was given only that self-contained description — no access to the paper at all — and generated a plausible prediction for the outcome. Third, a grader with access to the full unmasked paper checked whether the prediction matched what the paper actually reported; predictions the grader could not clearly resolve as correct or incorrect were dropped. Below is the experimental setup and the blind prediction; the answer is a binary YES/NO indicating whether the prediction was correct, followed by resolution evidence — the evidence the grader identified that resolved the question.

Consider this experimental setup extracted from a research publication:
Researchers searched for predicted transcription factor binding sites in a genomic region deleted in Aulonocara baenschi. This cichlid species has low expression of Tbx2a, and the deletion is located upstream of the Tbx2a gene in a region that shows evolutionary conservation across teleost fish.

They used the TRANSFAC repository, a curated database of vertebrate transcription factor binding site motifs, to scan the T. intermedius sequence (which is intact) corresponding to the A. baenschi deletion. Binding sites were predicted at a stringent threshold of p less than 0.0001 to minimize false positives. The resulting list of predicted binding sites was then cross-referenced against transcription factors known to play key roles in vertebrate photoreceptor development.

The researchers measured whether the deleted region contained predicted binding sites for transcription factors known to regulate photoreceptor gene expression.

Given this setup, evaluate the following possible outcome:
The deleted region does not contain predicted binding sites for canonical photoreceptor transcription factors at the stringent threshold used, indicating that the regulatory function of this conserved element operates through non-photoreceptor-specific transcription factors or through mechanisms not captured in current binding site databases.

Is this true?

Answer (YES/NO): NO